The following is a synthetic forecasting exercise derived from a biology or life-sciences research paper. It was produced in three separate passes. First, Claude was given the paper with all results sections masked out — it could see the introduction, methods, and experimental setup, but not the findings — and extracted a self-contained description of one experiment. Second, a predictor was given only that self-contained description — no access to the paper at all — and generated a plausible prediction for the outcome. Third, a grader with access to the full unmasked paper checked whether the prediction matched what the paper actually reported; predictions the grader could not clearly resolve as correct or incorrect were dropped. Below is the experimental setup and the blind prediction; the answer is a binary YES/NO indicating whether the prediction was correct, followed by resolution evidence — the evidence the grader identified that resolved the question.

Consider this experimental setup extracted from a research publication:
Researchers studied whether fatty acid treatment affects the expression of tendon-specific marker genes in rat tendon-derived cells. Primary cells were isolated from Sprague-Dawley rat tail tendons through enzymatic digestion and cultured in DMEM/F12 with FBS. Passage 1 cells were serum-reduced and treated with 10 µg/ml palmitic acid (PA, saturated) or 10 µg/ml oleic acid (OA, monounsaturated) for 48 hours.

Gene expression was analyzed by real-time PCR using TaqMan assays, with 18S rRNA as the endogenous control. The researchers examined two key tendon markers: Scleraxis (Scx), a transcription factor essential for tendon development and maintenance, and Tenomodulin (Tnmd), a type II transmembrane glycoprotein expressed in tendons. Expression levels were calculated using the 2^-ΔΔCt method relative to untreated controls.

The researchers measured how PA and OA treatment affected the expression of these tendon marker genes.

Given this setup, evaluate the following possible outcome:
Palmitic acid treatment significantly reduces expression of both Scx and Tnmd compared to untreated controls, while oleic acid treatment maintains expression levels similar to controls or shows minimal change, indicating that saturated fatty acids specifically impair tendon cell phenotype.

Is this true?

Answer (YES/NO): YES